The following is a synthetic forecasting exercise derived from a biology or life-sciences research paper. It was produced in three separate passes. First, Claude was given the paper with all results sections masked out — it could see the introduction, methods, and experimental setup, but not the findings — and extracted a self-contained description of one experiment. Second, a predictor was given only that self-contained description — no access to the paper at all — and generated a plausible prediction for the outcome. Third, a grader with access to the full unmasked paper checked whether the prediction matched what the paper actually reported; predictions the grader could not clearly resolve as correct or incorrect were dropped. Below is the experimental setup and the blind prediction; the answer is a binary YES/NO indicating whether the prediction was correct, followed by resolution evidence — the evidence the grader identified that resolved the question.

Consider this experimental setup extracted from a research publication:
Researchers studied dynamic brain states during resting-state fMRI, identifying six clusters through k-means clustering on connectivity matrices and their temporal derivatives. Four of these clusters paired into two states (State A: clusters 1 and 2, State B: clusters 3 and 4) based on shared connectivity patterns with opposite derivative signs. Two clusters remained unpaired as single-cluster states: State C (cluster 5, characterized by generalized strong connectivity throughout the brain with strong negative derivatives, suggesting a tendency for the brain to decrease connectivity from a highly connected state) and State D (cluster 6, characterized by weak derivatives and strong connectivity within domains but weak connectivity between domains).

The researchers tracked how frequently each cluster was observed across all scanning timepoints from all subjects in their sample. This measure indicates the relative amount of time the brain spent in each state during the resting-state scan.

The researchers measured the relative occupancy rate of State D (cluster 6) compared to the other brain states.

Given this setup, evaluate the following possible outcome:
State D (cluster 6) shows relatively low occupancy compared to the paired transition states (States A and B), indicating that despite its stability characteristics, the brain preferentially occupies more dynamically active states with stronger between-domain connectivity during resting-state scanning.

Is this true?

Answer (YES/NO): YES